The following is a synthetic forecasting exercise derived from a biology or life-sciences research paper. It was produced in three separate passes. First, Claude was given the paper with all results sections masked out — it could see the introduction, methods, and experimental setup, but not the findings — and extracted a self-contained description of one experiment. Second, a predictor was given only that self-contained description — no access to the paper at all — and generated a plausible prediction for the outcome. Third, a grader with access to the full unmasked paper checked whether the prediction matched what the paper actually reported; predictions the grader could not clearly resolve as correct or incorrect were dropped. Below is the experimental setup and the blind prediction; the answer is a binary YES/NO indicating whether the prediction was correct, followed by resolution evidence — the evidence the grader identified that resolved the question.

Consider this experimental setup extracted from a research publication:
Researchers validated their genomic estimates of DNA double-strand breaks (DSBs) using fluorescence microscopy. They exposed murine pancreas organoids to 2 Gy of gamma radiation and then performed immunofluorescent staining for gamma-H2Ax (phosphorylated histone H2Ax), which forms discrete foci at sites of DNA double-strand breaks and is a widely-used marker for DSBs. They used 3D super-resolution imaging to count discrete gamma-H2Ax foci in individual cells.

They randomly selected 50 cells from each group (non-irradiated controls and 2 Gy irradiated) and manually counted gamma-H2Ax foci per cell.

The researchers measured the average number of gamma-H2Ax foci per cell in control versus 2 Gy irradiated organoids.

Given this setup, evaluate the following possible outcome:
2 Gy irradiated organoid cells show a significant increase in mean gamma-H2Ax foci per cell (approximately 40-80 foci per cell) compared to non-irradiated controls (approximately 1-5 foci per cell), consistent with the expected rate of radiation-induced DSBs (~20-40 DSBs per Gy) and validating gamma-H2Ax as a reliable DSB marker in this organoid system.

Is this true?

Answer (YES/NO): NO